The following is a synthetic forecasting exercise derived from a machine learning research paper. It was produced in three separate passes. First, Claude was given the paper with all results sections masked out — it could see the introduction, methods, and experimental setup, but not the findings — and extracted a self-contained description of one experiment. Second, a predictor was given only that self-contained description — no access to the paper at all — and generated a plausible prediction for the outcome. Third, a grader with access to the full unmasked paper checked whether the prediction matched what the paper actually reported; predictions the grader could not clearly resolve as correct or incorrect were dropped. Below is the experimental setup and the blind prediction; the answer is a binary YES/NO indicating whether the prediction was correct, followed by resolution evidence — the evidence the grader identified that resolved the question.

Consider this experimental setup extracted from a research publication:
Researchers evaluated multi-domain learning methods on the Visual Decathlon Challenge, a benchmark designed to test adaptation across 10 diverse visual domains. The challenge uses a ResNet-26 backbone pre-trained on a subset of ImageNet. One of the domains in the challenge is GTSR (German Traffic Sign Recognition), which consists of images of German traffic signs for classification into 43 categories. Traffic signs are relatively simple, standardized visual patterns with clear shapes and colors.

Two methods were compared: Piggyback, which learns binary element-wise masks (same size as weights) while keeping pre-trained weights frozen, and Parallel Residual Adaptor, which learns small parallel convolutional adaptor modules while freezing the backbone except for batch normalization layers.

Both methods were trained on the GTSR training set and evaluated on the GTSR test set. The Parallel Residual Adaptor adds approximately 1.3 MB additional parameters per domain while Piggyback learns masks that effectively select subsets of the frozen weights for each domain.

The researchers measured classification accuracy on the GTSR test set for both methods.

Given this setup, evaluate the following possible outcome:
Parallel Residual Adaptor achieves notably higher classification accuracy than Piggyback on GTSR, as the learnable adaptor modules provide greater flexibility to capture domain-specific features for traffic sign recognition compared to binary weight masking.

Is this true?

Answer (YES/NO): YES